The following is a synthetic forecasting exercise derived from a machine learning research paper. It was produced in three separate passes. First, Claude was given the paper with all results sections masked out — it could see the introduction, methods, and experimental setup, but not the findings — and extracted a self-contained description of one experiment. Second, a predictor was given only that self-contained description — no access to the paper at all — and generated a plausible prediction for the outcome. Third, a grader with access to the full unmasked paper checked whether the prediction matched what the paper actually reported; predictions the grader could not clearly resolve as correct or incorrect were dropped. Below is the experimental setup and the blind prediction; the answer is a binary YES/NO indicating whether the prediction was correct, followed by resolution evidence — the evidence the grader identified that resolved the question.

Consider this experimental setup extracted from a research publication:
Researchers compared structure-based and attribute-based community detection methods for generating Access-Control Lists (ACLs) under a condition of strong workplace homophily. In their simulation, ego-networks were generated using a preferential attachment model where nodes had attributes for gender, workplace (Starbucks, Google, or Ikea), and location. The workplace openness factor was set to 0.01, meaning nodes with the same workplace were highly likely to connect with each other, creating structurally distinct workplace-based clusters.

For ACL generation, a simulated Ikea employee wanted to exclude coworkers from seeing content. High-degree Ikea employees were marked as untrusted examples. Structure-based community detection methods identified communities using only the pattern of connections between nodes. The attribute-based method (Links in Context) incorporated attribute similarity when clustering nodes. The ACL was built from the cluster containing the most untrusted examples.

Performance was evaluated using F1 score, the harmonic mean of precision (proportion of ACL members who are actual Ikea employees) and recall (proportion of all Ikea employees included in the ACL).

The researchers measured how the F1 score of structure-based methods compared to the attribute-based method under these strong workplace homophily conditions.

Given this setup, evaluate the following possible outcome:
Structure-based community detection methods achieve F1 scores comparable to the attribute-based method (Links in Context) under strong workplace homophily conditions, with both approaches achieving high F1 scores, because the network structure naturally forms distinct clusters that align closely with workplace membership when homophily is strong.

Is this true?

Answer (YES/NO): YES